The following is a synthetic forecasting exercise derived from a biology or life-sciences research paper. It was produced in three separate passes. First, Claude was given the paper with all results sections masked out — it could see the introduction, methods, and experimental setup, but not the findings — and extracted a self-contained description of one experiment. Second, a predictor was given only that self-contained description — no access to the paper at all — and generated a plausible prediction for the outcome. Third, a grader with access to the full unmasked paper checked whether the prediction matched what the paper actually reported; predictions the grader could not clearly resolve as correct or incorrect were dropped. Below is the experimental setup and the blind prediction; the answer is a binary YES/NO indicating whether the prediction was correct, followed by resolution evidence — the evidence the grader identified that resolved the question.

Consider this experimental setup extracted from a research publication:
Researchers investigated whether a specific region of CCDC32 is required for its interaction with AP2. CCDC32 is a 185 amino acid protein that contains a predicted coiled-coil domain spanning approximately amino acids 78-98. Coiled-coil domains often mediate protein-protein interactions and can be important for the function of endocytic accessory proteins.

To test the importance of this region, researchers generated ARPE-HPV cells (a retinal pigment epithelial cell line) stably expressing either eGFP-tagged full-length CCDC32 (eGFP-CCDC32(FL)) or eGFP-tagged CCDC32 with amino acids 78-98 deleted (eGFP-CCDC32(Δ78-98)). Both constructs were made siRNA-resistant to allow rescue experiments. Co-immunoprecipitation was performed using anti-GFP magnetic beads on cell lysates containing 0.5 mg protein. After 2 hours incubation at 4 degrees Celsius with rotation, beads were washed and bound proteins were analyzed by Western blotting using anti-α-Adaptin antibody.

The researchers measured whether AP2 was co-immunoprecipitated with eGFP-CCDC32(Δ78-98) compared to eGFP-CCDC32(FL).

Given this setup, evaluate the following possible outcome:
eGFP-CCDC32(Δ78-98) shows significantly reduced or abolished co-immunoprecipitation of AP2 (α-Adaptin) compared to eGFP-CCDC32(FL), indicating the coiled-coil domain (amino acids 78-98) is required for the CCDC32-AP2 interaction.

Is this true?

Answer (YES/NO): YES